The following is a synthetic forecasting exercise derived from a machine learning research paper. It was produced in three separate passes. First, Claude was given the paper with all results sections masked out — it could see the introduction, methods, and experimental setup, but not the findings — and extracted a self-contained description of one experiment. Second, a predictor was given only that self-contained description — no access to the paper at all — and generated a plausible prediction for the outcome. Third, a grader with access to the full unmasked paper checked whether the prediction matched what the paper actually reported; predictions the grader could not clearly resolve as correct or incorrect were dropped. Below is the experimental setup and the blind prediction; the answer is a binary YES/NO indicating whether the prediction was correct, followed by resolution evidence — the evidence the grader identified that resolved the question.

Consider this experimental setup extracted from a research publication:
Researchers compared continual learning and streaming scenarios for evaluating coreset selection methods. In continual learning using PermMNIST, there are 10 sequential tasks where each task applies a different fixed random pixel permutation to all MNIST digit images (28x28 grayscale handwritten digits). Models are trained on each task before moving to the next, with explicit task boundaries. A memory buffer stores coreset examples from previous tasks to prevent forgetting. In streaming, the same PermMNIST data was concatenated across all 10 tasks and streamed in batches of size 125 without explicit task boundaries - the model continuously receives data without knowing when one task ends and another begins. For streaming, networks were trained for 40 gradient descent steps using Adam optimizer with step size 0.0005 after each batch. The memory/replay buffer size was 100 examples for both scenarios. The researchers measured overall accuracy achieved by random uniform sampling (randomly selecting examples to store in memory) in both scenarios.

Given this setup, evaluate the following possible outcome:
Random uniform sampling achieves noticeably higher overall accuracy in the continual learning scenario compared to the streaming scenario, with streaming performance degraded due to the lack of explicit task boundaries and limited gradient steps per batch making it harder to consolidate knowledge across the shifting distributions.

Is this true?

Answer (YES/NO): YES